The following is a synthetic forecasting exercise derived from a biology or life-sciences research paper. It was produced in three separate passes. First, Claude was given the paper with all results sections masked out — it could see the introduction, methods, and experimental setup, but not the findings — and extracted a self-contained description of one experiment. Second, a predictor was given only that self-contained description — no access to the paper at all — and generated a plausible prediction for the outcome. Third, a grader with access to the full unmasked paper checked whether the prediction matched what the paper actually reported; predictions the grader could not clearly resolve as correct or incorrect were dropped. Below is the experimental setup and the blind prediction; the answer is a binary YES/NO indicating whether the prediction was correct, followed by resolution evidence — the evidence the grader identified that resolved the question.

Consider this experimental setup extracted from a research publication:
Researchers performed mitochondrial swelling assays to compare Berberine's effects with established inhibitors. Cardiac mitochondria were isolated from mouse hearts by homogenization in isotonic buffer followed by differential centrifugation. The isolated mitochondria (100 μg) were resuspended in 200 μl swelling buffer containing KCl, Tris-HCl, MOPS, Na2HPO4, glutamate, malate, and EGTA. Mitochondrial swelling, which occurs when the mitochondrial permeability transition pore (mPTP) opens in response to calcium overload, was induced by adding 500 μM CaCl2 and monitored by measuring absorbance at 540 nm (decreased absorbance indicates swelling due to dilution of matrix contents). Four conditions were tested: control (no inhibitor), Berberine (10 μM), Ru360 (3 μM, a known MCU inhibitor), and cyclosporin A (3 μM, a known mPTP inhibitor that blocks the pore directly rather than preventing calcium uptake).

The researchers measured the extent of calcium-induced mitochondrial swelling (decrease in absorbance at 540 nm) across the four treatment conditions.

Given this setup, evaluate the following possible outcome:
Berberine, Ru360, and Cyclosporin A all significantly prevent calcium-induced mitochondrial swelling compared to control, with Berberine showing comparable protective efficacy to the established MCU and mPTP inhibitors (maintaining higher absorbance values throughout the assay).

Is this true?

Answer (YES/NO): YES